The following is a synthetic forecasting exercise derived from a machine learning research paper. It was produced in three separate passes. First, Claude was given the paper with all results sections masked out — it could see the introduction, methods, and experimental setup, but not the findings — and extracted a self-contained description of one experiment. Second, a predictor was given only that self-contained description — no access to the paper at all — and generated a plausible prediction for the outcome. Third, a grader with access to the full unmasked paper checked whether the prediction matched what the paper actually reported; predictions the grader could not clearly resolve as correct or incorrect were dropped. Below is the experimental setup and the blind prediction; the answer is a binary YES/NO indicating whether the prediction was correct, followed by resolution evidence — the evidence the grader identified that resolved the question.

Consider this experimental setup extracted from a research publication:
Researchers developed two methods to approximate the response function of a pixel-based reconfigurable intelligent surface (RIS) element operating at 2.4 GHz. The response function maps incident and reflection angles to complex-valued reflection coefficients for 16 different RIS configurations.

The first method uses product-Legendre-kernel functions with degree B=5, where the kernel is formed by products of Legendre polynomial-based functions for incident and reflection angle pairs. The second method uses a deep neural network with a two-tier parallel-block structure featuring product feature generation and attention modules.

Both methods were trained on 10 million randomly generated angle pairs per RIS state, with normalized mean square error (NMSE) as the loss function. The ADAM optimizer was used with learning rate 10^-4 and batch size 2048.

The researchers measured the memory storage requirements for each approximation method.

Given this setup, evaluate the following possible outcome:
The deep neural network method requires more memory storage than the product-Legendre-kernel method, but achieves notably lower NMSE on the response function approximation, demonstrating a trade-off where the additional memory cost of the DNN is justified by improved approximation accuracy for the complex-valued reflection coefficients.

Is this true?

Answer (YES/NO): YES